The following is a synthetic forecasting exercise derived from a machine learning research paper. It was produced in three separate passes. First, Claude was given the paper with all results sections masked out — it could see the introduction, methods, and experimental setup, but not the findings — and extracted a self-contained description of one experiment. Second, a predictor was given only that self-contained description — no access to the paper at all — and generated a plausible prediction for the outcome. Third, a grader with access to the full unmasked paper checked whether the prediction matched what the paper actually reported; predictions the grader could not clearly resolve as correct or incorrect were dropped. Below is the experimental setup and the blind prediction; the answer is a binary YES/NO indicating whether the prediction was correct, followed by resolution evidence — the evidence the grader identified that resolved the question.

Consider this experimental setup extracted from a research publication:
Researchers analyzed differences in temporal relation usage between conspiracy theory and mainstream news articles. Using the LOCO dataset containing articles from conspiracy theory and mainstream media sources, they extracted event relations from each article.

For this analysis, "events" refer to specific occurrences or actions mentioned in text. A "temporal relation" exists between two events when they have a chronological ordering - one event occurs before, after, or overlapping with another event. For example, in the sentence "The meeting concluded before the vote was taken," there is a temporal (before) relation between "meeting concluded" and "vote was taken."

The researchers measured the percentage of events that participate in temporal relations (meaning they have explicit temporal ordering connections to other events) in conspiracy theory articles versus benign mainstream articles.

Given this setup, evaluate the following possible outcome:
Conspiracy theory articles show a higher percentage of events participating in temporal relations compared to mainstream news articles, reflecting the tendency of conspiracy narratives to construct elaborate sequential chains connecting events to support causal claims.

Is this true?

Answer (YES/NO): NO